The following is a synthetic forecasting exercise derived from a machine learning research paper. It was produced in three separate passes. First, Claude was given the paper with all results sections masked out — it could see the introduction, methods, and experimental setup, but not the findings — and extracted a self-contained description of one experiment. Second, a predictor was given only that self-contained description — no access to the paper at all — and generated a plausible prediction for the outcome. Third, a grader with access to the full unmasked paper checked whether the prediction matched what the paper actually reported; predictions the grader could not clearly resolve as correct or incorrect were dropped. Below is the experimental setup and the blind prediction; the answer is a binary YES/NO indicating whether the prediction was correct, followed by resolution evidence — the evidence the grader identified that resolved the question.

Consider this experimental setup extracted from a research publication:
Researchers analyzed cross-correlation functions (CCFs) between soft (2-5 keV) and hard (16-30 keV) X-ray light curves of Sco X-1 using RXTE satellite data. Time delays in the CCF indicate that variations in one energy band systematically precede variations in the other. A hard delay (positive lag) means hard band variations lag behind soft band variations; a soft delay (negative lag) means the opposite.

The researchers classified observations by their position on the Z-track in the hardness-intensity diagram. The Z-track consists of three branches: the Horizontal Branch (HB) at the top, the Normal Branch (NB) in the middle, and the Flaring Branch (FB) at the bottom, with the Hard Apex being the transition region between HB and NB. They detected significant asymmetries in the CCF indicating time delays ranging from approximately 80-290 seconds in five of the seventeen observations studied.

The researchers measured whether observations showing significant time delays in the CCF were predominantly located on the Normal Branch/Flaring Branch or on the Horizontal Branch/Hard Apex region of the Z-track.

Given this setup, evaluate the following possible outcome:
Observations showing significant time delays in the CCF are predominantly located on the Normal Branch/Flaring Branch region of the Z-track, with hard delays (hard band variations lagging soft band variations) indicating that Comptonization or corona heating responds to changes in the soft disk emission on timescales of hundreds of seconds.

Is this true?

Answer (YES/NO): NO